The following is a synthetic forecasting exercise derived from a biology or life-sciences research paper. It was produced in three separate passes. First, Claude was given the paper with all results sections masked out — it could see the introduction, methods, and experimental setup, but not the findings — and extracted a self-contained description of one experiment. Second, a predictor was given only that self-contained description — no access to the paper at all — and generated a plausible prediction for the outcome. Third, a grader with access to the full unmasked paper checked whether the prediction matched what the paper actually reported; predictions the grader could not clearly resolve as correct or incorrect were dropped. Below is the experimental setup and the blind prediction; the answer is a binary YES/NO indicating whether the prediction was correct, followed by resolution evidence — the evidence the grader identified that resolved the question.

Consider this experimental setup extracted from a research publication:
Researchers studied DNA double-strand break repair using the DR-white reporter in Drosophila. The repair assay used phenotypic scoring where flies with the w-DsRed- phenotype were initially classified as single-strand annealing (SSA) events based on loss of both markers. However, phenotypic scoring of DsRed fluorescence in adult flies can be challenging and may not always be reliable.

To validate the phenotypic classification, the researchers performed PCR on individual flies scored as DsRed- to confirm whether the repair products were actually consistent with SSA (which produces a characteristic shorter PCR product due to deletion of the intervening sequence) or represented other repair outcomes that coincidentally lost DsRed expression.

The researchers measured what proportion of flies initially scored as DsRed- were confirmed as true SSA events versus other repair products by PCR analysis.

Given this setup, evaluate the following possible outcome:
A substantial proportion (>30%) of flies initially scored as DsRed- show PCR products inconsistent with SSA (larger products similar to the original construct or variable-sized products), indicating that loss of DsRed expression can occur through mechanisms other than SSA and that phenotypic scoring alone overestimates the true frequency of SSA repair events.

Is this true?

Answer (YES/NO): YES